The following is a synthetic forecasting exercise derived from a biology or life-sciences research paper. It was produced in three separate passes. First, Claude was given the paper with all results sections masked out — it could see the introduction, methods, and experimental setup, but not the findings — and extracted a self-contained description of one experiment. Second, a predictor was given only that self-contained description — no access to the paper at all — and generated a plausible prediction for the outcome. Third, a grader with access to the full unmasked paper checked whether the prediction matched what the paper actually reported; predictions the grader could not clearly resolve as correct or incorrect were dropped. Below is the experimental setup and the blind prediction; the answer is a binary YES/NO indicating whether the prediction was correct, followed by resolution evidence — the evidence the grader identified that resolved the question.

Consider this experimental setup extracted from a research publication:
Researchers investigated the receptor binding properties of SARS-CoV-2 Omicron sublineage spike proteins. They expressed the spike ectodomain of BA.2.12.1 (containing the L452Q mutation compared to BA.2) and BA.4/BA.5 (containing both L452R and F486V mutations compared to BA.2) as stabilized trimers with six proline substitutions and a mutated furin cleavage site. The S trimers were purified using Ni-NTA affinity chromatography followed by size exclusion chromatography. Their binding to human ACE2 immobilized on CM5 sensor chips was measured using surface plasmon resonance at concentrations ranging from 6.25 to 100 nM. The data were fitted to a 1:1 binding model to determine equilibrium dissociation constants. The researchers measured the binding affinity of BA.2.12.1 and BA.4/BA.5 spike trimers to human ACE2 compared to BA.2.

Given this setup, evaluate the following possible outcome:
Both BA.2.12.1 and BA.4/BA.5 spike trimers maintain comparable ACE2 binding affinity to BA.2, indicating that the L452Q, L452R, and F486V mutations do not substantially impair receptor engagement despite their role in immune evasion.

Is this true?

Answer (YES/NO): NO